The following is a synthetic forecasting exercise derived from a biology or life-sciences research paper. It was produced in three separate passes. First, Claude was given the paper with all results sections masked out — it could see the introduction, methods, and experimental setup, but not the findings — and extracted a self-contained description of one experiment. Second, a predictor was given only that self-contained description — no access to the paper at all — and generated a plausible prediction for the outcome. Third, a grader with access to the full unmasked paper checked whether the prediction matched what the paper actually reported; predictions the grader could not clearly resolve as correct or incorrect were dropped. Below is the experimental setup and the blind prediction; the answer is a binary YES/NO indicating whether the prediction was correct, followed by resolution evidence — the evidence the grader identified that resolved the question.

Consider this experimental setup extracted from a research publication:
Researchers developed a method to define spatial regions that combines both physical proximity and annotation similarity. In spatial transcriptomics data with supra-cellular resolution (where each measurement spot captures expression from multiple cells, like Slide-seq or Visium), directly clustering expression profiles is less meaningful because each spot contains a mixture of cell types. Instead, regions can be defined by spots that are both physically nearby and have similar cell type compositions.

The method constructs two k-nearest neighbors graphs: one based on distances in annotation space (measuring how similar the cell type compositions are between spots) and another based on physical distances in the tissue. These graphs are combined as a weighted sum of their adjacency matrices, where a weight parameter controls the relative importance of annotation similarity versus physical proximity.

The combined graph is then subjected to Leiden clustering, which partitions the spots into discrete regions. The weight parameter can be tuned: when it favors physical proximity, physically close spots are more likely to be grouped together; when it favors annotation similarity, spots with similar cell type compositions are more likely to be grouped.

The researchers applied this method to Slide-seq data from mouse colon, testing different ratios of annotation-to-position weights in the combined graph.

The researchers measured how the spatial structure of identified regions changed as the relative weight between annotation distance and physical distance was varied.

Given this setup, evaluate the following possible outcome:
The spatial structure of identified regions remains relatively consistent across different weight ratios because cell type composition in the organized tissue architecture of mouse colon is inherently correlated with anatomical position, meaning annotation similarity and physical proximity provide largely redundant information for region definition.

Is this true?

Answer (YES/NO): NO